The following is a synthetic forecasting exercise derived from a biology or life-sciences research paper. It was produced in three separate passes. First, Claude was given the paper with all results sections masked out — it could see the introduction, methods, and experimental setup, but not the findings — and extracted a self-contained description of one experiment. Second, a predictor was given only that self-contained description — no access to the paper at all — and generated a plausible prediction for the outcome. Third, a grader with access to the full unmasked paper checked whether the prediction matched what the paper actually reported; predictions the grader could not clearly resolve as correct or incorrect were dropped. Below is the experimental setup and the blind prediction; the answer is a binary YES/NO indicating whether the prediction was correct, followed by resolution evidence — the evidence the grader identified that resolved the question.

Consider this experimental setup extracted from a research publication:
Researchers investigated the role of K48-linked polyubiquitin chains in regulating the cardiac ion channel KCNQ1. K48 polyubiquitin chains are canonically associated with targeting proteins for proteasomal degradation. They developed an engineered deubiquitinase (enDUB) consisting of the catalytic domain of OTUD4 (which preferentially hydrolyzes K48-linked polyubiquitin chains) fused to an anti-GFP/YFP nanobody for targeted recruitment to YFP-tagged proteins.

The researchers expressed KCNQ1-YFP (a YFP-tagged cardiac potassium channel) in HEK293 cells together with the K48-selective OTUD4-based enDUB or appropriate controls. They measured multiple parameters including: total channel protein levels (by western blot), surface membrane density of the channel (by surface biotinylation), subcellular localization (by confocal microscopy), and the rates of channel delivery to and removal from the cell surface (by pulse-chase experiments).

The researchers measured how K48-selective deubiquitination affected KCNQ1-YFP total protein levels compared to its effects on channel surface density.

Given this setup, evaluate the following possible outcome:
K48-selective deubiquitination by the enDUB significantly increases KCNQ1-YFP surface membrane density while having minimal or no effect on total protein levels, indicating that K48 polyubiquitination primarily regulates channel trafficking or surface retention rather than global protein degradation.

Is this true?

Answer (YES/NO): NO